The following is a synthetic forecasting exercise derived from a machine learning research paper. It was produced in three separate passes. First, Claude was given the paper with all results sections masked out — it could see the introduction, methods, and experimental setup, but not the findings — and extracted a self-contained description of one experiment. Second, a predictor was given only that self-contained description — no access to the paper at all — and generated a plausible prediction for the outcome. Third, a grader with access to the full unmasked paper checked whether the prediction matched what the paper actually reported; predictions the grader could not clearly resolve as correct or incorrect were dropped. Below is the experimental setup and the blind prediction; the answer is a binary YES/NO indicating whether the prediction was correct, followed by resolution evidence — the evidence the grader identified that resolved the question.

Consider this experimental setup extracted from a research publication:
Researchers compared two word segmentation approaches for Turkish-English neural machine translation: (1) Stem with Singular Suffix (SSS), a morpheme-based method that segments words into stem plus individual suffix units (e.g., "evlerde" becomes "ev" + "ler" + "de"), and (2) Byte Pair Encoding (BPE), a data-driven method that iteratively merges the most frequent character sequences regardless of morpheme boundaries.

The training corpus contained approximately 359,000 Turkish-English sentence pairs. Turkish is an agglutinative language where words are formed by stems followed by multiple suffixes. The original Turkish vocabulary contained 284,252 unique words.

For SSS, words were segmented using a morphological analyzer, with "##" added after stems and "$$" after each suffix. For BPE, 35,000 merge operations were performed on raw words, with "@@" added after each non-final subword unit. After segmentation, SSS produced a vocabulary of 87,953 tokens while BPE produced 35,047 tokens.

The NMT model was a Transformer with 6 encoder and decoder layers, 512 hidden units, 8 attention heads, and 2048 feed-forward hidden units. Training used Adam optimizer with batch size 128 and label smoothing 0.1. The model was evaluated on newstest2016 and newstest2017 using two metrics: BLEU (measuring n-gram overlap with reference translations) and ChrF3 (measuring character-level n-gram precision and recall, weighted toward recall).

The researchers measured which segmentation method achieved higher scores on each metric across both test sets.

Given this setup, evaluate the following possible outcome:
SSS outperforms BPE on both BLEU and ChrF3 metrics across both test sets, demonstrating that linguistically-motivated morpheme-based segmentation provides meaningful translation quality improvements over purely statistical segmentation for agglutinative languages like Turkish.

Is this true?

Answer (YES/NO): NO